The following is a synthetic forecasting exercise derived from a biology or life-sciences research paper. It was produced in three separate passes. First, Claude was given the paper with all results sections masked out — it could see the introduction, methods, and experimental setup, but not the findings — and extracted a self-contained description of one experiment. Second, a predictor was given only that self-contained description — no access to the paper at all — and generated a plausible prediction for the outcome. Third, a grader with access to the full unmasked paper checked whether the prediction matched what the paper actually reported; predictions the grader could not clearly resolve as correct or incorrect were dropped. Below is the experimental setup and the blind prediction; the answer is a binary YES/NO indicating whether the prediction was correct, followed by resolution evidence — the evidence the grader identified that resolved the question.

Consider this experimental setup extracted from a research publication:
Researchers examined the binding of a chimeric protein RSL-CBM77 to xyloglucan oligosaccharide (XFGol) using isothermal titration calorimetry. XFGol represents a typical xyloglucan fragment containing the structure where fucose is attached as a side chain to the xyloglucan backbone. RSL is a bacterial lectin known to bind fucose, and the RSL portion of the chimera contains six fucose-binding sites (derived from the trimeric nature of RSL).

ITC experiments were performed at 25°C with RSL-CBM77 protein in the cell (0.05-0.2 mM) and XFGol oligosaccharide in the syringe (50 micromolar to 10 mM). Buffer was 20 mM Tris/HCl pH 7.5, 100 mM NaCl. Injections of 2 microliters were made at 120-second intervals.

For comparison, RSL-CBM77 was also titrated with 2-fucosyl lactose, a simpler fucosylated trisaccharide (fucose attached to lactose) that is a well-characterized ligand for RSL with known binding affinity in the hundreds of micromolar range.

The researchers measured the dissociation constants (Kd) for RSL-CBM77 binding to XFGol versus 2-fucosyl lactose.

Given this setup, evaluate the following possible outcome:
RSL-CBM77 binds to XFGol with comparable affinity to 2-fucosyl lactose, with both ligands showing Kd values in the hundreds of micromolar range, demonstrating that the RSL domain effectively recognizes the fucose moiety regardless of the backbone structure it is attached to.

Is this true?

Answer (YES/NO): NO